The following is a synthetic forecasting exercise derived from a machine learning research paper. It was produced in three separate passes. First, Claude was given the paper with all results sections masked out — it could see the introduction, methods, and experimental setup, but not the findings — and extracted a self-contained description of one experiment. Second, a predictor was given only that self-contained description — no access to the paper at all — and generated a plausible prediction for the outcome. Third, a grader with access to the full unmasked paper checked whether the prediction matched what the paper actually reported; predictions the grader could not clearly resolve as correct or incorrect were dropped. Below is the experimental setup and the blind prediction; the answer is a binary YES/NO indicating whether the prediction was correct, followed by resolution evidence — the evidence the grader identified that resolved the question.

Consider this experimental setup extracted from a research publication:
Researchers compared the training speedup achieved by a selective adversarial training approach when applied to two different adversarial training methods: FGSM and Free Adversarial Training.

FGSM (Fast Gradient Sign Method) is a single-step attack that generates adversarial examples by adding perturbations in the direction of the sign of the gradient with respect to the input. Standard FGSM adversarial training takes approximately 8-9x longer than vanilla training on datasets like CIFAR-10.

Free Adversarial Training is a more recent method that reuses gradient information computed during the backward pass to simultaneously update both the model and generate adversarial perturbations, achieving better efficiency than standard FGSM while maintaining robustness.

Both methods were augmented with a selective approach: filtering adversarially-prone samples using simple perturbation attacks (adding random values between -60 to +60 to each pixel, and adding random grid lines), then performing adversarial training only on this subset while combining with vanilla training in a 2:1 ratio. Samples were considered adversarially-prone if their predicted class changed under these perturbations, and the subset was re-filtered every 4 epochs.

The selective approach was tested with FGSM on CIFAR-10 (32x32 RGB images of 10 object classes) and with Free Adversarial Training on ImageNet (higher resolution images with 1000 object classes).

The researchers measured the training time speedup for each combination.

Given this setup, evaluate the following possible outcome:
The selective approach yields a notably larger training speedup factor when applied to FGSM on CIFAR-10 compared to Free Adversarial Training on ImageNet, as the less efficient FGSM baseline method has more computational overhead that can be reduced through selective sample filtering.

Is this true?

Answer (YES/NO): YES